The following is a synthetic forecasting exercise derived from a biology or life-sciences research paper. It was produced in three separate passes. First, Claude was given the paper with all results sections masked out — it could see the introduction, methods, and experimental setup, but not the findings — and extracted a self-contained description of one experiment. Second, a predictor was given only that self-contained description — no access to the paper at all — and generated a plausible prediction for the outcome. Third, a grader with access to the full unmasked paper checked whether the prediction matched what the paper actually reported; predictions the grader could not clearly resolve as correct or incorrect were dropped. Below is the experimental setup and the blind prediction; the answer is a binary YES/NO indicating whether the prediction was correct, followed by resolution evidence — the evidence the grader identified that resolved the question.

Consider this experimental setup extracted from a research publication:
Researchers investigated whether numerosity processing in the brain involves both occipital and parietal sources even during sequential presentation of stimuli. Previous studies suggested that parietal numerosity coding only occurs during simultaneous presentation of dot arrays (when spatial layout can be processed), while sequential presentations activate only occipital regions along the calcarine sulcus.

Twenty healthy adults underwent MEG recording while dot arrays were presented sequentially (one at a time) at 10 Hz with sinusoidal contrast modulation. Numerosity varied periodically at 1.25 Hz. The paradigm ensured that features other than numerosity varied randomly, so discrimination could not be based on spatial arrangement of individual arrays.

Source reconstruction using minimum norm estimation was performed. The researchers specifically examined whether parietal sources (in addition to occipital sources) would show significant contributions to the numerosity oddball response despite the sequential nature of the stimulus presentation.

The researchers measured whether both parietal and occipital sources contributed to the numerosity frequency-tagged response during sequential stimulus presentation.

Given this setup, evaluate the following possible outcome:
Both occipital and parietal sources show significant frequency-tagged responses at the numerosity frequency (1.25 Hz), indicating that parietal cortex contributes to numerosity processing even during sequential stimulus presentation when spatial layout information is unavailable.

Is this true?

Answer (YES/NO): YES